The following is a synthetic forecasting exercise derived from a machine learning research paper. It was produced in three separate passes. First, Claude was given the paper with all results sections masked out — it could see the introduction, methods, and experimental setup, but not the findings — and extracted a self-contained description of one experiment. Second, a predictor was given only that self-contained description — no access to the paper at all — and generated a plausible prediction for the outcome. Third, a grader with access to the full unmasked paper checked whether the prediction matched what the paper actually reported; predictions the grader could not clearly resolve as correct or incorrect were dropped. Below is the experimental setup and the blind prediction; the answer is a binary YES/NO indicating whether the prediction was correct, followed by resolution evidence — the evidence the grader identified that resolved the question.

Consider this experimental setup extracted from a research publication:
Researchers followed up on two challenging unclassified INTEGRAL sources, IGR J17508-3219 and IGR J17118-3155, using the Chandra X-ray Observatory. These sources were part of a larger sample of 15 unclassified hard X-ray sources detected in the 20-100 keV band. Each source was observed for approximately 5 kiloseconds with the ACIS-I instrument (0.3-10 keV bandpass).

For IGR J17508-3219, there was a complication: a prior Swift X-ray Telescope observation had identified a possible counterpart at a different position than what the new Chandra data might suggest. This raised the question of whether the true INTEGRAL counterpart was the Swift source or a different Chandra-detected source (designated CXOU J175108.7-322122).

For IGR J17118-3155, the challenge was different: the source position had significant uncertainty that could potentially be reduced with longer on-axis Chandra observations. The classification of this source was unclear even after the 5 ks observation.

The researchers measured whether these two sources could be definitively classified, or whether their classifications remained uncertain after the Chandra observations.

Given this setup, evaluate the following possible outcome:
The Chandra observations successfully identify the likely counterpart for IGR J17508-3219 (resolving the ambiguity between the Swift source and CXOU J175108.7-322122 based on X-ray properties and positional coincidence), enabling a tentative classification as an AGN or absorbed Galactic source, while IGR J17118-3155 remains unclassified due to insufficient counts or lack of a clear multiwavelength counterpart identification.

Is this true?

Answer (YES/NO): NO